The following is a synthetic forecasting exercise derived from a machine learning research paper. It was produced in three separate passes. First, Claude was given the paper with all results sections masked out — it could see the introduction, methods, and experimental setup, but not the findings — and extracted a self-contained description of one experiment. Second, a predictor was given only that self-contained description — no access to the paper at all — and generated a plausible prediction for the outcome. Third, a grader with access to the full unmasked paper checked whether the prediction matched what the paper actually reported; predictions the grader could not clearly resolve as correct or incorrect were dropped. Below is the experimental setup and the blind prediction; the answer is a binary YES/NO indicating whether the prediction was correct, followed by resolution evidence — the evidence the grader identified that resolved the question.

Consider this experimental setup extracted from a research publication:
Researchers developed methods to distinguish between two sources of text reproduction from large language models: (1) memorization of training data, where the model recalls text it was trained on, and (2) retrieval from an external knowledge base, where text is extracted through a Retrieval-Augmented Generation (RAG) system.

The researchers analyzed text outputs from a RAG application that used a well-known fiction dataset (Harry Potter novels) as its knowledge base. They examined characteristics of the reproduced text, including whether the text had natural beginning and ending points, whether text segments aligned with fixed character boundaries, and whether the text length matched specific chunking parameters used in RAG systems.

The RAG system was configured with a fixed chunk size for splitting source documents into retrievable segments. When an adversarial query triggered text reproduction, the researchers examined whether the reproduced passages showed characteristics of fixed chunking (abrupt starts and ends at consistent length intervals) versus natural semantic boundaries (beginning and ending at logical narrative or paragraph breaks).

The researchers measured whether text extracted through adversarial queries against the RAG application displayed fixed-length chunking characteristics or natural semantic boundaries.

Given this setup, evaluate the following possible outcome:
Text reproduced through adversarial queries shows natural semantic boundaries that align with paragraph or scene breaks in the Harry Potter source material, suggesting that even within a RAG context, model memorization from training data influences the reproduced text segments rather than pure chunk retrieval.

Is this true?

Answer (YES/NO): NO